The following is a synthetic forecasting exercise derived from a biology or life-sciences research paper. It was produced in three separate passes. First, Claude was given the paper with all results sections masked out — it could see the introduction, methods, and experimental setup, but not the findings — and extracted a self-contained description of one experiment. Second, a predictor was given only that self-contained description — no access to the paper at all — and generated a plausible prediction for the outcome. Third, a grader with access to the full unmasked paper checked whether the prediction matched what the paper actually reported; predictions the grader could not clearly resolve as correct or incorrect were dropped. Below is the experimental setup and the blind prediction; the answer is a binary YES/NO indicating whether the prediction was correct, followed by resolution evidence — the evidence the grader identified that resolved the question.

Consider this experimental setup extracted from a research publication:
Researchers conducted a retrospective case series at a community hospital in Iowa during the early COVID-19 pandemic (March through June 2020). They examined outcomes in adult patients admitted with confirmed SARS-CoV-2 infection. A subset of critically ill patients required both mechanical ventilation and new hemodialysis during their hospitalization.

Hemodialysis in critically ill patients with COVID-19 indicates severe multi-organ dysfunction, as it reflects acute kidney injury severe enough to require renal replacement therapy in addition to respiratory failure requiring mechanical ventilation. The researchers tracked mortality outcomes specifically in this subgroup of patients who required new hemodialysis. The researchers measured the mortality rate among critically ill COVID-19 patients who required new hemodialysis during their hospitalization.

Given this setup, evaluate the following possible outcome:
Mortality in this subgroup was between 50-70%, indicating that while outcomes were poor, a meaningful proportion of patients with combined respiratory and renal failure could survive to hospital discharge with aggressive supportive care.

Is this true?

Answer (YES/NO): YES